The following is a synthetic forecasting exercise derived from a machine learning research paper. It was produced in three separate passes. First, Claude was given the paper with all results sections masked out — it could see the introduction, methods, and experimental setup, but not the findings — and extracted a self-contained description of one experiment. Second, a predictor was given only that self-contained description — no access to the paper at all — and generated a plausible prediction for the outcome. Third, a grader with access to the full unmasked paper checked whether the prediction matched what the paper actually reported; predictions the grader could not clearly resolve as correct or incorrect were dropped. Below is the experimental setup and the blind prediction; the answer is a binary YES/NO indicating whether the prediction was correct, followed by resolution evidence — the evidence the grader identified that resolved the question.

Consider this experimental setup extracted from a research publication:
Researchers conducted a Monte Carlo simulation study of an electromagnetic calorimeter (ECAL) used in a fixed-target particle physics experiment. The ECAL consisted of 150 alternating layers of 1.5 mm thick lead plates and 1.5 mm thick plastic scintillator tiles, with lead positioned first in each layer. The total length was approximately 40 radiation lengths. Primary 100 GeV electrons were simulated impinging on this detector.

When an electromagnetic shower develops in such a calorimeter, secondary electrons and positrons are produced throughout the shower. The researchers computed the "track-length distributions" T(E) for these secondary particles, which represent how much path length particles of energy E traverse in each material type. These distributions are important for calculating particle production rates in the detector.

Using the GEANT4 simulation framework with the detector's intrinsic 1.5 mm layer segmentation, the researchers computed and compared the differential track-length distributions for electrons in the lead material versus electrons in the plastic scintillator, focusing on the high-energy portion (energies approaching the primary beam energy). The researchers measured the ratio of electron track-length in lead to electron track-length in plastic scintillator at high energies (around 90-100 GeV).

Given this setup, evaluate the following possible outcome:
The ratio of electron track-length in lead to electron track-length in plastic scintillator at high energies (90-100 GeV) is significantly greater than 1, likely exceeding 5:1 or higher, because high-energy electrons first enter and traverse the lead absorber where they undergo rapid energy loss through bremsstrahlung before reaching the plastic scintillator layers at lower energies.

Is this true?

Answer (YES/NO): NO